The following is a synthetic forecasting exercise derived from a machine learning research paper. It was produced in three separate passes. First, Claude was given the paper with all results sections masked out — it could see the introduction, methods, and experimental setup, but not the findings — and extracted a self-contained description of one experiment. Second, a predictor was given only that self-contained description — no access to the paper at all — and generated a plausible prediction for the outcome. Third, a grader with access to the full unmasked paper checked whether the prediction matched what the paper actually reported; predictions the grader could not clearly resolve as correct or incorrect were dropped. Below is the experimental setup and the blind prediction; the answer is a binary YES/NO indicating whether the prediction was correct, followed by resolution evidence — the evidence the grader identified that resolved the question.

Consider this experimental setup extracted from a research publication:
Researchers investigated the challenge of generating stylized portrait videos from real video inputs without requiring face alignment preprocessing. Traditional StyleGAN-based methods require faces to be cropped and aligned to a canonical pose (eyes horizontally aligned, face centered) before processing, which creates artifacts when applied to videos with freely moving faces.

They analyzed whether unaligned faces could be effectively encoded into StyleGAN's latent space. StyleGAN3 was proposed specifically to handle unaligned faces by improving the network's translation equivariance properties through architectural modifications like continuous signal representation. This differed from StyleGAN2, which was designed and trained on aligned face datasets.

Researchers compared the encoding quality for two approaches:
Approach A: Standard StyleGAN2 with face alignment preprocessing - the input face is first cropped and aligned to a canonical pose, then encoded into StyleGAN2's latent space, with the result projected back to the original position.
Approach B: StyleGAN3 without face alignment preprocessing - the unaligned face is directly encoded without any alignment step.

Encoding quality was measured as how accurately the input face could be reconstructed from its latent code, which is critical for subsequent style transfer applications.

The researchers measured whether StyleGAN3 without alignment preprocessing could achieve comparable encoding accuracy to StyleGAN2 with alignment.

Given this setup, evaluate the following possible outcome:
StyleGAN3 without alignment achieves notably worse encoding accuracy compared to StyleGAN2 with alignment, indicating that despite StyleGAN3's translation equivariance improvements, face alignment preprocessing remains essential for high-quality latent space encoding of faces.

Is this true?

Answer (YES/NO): YES